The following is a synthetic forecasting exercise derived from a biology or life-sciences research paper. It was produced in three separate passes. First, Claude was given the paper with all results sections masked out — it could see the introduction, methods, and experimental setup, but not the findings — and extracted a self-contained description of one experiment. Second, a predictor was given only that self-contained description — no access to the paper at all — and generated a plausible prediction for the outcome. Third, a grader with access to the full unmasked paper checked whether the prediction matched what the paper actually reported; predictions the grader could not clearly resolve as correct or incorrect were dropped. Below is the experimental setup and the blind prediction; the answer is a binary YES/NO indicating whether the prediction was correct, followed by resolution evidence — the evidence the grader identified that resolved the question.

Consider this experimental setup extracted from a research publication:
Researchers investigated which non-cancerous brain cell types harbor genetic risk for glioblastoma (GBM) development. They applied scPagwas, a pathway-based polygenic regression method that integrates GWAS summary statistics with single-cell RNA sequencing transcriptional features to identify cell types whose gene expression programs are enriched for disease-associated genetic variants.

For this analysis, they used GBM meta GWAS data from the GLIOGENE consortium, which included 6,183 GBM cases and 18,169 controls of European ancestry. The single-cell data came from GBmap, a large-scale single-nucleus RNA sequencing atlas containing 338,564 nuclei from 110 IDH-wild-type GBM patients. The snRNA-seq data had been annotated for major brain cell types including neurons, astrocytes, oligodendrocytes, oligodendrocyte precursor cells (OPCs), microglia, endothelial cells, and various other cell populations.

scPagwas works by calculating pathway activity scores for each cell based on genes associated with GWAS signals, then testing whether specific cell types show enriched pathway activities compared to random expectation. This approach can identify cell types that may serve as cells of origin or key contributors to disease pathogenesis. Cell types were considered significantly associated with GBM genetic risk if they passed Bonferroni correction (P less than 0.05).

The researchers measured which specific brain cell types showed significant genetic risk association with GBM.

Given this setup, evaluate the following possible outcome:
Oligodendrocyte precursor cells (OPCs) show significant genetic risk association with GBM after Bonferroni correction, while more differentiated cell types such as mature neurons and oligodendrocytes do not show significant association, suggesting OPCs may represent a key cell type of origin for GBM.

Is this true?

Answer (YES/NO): YES